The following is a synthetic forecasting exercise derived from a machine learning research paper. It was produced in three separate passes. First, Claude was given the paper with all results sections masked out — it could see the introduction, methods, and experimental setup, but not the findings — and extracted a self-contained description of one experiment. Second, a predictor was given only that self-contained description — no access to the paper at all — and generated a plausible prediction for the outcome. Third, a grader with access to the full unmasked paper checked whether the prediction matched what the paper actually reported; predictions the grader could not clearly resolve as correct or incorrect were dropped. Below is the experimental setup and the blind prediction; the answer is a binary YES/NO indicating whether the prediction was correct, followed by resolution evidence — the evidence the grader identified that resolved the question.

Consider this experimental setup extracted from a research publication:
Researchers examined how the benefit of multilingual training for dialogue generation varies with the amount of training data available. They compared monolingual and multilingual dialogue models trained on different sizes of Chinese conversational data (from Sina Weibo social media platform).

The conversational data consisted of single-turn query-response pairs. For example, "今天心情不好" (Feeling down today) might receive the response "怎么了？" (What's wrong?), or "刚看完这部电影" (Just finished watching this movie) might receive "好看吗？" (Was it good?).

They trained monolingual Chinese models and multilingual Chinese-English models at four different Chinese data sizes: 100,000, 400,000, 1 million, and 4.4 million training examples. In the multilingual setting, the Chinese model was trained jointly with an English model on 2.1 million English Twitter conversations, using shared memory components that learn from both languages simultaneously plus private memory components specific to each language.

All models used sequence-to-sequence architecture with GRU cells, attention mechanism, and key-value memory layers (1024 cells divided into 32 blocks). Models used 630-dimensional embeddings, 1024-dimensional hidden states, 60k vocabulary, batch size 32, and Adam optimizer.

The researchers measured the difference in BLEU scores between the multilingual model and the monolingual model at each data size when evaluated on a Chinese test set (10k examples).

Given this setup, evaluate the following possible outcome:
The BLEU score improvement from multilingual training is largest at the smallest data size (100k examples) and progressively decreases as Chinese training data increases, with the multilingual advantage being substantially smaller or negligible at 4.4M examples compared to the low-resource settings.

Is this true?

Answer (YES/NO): NO